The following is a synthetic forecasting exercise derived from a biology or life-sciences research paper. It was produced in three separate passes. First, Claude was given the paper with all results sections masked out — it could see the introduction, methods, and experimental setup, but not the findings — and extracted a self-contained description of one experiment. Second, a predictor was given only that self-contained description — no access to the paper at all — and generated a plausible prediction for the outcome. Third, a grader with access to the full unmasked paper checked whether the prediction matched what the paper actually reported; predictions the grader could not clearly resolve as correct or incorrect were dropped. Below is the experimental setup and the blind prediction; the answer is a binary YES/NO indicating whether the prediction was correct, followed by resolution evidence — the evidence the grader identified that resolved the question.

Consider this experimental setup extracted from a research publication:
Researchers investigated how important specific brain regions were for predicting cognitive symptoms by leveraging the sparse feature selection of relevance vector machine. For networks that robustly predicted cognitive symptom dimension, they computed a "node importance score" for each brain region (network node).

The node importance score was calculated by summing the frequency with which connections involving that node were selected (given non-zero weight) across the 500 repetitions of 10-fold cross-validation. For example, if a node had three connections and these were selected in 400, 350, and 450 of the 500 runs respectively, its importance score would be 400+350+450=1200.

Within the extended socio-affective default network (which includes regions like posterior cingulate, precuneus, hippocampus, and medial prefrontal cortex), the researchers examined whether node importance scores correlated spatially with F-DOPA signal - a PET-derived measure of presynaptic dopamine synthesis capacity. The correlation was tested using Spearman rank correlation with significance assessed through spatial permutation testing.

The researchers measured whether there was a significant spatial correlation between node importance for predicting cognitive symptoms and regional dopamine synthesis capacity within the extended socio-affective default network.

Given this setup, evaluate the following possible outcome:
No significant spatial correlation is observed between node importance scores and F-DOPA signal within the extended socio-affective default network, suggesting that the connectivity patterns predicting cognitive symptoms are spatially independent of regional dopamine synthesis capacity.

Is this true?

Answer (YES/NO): NO